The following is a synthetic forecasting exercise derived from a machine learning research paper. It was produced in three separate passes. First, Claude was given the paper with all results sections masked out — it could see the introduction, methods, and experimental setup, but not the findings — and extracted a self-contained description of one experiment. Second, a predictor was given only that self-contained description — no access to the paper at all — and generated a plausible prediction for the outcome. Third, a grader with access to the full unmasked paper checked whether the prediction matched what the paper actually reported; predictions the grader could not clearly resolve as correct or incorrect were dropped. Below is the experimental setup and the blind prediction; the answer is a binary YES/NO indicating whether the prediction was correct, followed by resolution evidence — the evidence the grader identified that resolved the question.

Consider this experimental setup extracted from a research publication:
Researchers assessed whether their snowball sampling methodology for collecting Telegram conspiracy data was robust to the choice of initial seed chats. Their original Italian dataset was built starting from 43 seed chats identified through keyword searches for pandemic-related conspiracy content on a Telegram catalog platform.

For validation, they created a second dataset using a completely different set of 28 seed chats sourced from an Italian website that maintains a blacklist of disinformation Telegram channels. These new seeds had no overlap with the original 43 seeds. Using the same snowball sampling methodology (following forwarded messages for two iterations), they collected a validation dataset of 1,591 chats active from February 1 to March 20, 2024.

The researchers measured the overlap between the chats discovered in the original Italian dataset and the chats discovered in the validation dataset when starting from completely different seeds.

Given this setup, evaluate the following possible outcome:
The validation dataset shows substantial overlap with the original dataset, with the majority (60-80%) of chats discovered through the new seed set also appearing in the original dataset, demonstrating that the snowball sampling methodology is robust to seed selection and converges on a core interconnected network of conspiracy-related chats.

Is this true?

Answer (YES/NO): YES